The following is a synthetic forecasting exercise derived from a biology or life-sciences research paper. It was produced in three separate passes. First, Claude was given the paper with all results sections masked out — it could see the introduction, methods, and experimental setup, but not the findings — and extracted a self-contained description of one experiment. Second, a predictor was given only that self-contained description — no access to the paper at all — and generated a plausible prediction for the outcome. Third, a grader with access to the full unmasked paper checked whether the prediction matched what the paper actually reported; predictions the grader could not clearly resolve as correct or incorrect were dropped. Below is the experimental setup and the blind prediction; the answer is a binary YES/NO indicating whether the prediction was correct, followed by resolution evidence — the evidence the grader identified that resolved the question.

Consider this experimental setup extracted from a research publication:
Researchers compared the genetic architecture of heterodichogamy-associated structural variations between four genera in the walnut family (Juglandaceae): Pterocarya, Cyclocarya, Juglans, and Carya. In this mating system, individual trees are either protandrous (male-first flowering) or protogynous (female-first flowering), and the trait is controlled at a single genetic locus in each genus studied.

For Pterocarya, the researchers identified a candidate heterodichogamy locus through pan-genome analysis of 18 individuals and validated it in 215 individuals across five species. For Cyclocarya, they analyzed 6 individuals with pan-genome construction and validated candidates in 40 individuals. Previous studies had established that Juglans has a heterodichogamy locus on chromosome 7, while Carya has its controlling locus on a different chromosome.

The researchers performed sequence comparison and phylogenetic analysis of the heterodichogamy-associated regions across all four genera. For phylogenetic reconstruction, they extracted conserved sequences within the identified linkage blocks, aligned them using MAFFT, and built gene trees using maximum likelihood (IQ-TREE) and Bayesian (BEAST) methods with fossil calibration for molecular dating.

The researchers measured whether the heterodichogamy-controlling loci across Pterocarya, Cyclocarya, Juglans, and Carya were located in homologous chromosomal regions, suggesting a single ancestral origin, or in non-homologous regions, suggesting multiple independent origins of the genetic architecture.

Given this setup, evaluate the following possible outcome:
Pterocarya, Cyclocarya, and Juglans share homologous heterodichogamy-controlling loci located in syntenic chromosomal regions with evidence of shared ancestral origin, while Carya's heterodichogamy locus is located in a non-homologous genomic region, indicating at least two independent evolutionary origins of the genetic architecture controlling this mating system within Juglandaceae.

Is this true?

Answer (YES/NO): NO